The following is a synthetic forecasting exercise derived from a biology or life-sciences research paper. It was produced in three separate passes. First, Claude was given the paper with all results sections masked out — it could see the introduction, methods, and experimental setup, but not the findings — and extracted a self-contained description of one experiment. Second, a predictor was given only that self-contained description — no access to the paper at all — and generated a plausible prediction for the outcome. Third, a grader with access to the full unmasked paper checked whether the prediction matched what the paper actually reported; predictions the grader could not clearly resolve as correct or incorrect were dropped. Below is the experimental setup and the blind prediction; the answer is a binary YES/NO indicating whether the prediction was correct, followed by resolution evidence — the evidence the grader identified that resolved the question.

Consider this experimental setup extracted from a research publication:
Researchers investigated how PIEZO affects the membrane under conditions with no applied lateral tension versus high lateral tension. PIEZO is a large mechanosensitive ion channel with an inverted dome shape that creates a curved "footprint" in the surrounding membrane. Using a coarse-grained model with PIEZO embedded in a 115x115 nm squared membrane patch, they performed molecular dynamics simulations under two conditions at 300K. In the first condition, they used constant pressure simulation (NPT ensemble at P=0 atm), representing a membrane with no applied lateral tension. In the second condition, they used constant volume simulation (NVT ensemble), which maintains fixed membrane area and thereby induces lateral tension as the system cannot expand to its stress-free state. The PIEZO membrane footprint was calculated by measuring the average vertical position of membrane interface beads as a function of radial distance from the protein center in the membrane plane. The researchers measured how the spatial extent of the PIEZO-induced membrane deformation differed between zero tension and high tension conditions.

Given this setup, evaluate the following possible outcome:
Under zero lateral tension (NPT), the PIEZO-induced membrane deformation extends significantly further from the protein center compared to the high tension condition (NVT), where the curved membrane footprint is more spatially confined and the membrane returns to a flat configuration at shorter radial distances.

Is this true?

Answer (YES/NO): YES